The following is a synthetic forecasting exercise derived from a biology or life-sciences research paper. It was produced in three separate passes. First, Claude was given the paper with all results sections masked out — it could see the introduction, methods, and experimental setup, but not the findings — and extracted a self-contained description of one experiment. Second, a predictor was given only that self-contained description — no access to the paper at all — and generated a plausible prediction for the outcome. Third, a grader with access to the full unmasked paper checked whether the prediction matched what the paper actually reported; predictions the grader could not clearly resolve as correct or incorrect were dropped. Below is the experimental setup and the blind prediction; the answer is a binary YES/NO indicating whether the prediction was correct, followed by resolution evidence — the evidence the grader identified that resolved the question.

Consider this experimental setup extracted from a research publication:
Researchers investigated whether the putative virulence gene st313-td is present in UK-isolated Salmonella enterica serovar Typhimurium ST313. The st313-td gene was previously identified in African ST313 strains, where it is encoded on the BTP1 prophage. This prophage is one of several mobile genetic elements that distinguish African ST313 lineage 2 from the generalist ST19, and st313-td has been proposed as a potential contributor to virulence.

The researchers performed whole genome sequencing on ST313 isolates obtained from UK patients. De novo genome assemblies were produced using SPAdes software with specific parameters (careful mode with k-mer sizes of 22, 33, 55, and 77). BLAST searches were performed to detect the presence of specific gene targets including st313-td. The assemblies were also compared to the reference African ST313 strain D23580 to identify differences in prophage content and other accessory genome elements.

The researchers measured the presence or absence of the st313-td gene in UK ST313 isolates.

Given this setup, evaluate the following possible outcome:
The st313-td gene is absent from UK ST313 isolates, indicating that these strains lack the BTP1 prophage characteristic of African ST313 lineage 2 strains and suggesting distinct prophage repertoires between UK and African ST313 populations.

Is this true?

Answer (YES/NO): NO